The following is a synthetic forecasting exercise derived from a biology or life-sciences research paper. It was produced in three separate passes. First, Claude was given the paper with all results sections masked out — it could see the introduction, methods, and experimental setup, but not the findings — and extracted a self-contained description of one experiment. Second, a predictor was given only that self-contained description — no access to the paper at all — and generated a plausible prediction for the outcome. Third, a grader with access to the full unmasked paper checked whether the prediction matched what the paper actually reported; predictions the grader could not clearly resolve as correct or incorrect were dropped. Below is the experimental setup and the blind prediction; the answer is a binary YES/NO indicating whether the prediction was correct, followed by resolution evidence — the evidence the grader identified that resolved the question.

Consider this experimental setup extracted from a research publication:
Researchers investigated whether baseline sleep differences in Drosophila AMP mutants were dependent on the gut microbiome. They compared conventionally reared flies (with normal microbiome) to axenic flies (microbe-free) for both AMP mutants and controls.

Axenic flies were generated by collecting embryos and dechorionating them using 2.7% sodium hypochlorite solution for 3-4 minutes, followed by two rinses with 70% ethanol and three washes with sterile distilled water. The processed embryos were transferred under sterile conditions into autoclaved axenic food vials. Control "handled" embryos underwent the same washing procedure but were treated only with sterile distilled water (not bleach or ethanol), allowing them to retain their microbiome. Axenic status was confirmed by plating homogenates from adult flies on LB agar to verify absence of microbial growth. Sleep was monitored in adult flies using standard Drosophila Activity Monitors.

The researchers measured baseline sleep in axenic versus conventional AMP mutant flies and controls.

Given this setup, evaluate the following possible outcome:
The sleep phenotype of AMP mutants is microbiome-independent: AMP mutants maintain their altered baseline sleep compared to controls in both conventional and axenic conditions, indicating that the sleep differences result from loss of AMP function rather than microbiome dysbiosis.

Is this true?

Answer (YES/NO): YES